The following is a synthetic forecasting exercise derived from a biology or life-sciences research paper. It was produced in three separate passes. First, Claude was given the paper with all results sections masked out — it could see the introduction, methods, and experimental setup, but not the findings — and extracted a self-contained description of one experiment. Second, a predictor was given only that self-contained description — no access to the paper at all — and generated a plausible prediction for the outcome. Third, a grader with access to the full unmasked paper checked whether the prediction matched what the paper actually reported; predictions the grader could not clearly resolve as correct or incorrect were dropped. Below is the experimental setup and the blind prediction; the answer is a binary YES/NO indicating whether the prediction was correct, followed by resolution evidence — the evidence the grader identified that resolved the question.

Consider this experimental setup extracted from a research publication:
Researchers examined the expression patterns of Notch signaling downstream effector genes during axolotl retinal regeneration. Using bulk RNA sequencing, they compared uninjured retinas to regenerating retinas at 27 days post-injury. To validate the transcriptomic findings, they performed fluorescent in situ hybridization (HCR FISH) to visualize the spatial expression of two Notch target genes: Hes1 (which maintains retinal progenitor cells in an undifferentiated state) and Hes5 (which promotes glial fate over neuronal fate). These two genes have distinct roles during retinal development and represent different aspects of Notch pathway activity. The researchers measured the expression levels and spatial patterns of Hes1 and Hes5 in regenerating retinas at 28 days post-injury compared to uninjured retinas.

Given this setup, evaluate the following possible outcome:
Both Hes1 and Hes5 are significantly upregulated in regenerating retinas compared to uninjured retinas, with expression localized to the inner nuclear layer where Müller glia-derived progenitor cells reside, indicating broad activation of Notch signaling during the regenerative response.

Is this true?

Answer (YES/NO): NO